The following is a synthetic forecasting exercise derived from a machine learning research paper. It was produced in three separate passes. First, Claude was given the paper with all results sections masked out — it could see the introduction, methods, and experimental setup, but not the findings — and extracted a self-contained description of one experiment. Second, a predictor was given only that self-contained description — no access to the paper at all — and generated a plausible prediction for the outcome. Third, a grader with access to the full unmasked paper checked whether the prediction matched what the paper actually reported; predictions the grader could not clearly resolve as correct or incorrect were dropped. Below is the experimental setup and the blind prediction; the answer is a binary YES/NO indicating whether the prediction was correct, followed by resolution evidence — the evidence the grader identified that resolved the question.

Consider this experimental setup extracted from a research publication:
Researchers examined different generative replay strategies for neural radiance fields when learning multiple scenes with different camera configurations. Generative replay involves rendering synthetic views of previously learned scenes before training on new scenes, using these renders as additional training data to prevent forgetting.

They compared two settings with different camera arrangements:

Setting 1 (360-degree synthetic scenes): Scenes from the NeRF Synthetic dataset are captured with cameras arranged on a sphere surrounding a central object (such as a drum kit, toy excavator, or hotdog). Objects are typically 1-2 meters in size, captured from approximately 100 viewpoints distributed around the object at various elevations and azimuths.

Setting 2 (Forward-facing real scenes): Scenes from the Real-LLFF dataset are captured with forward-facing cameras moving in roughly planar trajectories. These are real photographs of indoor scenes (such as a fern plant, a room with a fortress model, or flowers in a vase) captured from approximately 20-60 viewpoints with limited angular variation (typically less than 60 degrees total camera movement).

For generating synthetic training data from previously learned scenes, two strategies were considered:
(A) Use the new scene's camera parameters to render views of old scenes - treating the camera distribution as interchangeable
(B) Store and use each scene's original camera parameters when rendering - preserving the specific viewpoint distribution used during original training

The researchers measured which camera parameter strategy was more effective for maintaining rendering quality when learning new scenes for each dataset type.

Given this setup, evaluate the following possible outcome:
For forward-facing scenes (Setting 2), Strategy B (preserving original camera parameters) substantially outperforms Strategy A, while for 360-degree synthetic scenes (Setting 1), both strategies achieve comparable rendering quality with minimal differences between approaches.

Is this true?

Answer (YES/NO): NO